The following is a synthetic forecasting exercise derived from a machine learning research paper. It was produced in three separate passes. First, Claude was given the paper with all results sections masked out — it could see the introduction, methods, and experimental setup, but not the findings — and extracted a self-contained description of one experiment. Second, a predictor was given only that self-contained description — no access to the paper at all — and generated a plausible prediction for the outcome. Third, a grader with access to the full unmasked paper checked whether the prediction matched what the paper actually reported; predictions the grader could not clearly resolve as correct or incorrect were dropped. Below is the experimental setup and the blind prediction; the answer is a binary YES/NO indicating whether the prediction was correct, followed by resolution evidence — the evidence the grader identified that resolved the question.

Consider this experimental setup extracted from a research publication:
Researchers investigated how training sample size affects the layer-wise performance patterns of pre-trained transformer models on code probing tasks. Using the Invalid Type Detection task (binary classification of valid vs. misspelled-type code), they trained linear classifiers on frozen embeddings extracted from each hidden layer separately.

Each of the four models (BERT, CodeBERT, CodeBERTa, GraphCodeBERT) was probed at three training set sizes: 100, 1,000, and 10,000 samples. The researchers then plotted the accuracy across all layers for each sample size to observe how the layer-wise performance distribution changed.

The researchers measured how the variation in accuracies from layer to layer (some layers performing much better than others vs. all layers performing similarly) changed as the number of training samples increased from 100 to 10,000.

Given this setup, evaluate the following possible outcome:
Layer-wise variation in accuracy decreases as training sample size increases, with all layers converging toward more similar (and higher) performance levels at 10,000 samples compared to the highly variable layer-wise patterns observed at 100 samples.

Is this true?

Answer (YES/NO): YES